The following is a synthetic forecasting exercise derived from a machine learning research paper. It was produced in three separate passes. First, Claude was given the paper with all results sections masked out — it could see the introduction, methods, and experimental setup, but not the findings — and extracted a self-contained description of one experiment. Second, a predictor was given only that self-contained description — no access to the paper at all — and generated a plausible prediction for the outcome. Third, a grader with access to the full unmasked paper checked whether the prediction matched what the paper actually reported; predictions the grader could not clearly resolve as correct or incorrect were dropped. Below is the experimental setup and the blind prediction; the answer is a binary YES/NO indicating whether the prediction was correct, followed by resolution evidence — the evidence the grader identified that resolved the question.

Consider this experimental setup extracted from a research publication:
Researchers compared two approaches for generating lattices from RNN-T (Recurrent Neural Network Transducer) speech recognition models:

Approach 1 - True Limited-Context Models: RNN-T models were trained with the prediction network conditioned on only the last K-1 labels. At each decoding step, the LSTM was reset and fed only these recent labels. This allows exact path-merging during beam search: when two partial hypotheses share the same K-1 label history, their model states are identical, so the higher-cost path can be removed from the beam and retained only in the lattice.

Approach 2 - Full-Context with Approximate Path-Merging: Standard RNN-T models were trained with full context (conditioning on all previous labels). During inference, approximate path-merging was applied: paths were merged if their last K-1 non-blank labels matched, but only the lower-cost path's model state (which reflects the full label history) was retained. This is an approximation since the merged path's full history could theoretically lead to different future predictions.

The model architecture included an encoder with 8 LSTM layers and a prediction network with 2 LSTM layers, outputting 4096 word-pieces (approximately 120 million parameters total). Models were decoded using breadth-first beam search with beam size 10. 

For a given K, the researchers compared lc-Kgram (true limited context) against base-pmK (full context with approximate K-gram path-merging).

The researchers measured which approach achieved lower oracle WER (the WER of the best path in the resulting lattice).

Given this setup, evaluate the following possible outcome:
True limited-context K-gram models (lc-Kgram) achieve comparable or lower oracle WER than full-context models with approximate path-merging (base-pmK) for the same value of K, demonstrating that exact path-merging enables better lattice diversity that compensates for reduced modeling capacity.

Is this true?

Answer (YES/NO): NO